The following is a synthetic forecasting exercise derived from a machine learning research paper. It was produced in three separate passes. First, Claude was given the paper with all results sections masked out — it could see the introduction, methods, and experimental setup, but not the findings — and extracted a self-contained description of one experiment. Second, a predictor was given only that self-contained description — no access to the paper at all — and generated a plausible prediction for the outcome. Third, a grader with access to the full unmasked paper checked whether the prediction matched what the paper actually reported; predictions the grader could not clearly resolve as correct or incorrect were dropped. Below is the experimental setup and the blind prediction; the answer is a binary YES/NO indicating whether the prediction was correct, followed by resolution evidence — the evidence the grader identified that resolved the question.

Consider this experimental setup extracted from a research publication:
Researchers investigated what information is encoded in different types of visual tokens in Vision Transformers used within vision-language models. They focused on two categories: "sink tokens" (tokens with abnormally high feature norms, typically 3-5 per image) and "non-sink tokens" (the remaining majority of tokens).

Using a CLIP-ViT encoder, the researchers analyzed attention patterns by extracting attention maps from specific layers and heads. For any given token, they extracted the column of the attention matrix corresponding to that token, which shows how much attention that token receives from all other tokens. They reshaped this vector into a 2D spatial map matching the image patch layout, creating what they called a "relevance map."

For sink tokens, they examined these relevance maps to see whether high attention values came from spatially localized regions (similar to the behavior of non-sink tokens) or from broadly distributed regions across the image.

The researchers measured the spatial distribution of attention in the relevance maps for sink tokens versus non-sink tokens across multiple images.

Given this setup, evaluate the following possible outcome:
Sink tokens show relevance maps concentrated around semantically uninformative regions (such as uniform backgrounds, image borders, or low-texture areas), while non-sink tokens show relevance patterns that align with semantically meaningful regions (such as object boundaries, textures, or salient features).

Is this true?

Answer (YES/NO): NO